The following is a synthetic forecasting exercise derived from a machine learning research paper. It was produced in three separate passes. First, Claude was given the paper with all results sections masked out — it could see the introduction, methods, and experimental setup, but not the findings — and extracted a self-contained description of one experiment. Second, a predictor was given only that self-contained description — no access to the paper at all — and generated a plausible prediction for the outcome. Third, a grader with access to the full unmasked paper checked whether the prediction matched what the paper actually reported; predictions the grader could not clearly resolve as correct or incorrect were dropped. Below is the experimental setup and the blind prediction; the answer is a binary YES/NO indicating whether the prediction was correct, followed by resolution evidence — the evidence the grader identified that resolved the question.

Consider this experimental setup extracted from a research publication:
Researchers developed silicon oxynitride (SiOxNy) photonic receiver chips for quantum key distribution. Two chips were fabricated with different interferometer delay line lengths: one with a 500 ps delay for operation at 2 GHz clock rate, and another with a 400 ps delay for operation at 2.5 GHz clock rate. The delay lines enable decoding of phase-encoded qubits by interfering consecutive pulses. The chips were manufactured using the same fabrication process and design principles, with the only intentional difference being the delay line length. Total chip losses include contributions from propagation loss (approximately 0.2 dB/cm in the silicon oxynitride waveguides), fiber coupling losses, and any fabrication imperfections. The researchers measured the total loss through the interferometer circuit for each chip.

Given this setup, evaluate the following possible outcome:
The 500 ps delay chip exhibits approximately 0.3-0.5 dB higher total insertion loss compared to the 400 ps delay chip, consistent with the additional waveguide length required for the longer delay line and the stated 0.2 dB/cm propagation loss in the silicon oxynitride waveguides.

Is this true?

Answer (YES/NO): NO